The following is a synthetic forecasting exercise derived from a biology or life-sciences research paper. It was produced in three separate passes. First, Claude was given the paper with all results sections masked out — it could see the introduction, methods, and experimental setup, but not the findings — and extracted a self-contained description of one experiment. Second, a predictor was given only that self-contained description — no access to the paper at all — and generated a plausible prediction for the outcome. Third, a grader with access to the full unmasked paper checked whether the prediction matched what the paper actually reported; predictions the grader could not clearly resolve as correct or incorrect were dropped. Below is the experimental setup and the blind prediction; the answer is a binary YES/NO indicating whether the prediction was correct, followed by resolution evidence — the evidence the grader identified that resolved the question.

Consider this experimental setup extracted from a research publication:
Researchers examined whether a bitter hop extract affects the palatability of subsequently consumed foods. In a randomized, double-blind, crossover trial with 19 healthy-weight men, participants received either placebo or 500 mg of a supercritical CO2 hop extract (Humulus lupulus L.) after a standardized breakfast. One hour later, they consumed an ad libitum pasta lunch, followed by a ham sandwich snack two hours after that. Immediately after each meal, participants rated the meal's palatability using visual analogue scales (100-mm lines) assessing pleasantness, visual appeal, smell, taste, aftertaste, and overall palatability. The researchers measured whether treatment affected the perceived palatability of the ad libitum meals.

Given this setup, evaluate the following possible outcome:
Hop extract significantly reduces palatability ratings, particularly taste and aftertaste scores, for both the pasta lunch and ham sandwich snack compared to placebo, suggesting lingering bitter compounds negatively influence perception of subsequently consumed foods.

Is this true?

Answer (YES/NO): NO